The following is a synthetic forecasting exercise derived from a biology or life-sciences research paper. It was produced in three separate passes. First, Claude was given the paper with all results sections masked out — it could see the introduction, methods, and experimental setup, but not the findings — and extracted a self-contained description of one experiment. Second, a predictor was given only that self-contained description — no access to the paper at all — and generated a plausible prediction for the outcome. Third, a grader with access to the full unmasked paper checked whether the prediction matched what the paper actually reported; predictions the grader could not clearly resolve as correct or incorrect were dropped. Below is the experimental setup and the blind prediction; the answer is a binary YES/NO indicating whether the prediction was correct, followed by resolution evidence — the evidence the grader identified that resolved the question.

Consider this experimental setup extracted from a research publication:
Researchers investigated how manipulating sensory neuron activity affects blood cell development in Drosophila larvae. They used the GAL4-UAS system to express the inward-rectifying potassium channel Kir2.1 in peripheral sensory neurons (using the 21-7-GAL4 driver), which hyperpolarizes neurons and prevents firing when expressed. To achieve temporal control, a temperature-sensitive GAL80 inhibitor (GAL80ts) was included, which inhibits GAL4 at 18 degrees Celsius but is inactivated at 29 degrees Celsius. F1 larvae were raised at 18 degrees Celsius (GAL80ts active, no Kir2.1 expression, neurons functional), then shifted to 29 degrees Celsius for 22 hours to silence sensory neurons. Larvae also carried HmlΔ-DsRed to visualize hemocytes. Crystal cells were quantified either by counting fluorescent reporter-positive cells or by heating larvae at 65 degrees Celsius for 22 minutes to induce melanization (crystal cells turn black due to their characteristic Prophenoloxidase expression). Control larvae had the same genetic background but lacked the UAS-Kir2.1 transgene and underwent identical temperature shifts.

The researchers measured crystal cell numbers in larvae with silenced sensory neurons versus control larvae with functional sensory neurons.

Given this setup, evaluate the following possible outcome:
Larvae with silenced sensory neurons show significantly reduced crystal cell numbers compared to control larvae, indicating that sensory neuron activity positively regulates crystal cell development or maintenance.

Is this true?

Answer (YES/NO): YES